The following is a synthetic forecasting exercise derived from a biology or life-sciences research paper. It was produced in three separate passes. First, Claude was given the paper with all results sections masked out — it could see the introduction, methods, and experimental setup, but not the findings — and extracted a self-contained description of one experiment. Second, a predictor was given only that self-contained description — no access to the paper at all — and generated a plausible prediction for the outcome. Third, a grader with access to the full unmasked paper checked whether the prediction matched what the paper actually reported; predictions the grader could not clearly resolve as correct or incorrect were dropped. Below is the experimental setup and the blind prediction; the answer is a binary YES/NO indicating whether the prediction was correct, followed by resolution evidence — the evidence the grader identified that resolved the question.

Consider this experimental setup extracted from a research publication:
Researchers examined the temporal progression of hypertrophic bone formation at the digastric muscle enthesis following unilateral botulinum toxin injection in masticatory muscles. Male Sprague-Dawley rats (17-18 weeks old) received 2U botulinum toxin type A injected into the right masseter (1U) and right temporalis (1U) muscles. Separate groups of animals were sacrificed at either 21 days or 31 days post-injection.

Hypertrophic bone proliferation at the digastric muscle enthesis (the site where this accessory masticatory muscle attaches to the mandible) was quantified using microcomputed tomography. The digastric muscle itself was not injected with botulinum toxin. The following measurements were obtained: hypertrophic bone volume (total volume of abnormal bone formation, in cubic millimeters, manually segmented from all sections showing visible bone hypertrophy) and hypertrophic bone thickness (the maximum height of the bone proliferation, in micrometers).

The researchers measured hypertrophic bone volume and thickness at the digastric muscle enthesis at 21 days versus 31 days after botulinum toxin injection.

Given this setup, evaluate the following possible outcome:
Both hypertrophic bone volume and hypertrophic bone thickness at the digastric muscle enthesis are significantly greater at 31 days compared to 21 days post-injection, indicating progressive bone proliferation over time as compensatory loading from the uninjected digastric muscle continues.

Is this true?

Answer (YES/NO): NO